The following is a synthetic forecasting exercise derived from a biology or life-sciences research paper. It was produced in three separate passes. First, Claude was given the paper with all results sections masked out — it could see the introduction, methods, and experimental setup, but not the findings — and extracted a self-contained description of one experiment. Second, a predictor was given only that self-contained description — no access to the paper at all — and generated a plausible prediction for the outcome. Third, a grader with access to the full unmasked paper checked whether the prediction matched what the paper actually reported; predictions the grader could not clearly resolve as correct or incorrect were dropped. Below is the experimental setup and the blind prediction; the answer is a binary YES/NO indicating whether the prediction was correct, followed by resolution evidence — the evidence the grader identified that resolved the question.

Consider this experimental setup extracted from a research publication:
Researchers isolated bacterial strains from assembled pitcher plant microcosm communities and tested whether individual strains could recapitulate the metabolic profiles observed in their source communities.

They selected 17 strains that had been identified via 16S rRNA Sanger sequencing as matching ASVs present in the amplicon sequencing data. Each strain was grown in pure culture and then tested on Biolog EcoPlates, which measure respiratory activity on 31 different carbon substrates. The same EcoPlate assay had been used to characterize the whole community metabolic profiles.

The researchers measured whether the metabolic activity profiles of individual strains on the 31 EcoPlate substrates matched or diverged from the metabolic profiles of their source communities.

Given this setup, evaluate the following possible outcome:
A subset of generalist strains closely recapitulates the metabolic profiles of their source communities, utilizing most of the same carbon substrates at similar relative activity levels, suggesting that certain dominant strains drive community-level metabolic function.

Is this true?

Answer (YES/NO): NO